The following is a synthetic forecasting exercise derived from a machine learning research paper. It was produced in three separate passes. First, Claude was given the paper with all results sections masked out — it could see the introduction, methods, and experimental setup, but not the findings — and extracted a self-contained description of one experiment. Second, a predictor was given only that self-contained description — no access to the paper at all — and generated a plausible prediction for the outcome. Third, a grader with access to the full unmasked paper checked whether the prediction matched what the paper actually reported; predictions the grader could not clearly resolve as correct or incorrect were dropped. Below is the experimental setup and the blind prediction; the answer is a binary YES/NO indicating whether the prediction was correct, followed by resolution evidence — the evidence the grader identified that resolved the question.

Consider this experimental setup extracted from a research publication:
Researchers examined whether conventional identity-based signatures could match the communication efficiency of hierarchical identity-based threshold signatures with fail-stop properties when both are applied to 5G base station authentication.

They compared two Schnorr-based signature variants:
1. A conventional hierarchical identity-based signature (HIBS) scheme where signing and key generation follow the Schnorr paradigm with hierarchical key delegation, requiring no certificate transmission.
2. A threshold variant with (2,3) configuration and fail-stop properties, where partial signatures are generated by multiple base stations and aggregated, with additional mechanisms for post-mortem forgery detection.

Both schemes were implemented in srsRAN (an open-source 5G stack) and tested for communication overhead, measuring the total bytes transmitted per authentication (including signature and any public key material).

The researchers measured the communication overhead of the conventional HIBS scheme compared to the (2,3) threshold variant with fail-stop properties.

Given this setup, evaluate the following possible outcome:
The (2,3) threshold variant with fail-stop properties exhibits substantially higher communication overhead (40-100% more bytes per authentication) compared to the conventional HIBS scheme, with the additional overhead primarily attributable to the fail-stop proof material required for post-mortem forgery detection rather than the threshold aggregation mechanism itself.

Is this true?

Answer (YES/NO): NO